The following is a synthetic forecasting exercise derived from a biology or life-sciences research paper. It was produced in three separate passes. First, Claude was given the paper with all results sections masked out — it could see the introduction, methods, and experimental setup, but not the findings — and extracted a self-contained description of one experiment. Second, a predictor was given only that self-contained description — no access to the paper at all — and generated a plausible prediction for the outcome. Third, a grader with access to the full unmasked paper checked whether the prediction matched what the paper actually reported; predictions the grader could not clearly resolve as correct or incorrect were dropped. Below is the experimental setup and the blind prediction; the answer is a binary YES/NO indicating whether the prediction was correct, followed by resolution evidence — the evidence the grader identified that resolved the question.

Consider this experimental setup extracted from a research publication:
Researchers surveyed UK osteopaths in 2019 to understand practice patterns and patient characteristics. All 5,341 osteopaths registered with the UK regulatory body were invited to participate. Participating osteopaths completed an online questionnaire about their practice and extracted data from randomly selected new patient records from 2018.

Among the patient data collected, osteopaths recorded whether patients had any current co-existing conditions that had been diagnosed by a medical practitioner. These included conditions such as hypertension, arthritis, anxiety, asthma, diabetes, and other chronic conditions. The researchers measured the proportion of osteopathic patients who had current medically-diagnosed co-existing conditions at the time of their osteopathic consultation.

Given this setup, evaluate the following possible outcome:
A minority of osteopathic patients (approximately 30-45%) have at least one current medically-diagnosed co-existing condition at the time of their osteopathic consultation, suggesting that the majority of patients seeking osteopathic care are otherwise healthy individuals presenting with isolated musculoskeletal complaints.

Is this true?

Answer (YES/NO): YES